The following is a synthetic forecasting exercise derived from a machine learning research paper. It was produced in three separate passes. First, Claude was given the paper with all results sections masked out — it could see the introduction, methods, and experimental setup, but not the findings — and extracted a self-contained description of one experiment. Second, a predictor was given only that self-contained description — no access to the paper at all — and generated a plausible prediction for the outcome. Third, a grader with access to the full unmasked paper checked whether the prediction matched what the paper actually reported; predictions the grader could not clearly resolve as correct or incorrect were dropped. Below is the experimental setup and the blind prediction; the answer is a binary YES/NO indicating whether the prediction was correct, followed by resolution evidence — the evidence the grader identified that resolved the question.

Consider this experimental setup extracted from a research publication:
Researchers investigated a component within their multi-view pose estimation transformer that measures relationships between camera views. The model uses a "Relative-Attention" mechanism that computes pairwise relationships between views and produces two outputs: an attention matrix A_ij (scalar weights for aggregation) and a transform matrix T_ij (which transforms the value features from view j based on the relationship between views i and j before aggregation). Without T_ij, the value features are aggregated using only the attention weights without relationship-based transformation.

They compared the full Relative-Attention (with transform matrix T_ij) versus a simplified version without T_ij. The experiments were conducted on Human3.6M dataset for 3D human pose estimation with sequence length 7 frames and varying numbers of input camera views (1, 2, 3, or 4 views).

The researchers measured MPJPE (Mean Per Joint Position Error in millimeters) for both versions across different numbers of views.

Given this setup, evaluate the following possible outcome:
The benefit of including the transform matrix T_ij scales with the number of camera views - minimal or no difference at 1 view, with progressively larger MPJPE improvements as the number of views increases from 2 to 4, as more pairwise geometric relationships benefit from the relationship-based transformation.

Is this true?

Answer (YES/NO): NO